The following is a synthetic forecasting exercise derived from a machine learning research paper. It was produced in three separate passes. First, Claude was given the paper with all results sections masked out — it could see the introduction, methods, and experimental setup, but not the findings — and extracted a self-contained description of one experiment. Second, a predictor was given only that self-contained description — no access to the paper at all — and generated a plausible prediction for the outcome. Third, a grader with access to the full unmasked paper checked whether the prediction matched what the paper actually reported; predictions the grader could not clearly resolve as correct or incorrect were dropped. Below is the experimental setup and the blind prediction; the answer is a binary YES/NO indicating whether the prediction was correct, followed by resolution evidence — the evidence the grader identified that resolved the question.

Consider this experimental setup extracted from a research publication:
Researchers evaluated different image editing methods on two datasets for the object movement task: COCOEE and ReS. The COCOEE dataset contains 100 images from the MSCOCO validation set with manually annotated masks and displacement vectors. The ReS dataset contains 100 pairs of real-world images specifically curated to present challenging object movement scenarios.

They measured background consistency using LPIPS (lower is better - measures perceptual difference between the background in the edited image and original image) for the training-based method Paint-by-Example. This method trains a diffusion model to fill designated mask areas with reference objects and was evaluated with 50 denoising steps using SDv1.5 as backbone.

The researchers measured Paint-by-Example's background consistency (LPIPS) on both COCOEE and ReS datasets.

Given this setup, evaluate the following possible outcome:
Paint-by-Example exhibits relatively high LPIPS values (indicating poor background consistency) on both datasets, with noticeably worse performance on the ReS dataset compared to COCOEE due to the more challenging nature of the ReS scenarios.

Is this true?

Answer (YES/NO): NO